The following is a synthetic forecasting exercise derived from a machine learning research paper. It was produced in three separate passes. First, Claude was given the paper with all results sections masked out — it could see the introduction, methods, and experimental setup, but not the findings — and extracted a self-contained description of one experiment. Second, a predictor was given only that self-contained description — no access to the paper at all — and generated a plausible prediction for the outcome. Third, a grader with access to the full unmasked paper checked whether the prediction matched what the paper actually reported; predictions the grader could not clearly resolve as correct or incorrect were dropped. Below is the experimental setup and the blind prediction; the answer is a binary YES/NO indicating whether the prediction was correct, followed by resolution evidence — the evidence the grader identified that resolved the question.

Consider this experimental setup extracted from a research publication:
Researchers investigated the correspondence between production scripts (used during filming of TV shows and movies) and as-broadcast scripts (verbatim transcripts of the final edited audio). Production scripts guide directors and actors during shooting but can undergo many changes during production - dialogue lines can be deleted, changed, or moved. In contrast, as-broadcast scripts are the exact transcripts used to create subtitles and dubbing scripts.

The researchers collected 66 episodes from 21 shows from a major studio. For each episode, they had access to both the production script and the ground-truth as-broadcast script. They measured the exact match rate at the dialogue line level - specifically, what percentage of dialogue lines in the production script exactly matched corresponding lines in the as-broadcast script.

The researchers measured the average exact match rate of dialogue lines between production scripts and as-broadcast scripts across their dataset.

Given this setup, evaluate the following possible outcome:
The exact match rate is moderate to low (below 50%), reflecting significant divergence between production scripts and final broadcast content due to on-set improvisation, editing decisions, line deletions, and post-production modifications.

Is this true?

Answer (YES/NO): YES